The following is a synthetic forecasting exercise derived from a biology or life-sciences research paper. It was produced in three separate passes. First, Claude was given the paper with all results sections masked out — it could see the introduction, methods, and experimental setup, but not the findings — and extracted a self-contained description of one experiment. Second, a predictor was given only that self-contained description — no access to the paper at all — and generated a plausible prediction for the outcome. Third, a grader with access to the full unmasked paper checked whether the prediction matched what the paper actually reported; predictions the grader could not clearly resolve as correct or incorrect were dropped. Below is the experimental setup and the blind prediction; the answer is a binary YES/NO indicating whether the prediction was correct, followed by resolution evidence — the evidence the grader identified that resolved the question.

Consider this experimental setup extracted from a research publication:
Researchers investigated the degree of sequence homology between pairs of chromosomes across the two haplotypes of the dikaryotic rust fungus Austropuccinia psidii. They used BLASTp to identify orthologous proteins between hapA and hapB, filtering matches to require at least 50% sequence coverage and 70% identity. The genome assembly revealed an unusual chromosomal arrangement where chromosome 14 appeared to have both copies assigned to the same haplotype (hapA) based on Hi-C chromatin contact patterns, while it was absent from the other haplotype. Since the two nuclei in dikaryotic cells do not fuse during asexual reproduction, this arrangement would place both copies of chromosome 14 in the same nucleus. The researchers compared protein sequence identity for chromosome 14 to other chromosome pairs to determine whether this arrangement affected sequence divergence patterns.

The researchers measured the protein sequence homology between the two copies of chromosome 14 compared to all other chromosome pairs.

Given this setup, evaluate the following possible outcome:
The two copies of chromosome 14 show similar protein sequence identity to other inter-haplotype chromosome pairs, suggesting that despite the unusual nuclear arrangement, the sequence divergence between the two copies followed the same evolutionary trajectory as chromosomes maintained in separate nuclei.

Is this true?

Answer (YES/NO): NO